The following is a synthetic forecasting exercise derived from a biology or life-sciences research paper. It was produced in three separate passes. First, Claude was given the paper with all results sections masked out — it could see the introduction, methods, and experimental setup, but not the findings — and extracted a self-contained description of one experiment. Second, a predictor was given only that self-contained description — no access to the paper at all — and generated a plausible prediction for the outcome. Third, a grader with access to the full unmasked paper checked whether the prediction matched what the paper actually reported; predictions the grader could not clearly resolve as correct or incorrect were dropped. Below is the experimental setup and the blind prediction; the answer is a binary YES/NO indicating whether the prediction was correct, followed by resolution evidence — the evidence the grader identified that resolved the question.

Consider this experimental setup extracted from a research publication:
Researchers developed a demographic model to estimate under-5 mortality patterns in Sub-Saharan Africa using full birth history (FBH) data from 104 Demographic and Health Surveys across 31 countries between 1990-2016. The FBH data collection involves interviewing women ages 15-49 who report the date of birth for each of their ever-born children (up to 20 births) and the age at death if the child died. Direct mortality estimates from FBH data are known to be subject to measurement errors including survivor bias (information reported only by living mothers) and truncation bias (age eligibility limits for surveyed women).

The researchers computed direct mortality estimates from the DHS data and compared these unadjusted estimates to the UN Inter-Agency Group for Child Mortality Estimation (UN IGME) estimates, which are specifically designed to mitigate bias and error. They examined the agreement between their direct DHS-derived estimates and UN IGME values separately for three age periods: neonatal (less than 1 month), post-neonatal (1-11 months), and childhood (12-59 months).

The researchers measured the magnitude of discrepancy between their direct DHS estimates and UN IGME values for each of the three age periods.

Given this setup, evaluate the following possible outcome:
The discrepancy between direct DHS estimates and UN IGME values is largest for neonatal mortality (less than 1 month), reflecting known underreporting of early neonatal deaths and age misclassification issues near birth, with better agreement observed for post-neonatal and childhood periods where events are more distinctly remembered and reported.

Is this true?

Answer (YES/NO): YES